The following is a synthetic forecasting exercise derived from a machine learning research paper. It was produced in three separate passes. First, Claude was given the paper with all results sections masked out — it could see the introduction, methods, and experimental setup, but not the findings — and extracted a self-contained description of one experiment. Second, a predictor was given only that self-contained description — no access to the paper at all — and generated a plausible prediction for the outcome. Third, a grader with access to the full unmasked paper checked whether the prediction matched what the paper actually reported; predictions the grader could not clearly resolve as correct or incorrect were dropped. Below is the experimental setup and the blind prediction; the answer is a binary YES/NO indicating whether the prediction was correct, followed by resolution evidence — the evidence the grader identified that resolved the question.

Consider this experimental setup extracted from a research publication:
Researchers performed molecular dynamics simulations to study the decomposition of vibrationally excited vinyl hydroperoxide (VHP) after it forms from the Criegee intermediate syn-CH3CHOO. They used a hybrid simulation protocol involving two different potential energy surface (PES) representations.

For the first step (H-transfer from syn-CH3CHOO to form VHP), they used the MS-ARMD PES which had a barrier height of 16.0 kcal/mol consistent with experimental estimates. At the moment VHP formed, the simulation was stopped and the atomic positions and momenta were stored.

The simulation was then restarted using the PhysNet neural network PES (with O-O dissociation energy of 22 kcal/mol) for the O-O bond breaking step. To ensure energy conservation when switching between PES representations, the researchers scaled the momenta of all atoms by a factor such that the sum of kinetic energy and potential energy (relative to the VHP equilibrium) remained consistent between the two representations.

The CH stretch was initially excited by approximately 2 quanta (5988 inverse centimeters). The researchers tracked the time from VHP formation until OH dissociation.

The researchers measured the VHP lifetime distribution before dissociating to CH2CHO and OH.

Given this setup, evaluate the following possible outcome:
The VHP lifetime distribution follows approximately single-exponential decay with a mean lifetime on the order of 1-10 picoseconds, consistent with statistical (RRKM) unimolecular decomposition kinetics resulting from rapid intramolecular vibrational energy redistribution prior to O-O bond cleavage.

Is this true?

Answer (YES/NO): NO